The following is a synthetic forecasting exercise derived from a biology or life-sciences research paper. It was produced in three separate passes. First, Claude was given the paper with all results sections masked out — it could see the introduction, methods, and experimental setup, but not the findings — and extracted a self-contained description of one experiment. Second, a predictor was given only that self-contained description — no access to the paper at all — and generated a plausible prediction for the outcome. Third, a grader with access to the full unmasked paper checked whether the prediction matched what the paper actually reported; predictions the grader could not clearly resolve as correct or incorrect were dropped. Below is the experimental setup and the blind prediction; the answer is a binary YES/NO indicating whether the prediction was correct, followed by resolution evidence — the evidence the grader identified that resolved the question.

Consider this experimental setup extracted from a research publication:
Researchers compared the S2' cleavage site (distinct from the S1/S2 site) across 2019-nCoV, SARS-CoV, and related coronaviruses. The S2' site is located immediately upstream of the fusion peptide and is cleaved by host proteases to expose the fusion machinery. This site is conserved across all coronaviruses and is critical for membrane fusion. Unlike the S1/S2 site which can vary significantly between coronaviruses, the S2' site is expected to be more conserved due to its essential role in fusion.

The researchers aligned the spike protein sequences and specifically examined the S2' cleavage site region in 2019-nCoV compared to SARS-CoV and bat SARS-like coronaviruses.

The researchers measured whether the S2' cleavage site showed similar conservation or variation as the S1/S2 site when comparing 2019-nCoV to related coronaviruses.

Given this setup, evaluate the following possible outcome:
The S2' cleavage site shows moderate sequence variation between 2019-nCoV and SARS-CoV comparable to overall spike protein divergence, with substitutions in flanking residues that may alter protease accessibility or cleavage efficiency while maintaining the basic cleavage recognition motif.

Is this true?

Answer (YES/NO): NO